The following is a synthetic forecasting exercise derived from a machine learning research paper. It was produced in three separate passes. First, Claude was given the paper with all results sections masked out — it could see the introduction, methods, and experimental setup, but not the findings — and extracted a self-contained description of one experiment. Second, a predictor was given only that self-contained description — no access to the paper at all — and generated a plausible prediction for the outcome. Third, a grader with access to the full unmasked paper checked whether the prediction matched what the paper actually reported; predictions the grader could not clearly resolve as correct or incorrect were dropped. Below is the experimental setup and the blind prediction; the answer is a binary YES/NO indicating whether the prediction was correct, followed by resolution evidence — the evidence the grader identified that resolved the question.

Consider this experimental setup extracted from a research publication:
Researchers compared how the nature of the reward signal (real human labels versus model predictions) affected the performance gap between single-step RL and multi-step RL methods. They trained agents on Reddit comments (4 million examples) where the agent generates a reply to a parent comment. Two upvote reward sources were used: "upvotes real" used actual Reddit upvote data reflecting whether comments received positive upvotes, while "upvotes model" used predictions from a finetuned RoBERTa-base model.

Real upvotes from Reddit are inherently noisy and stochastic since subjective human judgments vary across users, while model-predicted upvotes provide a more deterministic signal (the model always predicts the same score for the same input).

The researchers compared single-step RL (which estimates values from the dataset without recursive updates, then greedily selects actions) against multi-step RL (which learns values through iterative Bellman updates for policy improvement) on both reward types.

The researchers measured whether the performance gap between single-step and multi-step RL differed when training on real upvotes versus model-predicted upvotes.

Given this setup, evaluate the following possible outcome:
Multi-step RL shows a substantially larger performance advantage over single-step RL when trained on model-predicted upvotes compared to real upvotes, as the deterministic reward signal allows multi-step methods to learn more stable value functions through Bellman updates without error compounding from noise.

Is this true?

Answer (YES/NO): NO